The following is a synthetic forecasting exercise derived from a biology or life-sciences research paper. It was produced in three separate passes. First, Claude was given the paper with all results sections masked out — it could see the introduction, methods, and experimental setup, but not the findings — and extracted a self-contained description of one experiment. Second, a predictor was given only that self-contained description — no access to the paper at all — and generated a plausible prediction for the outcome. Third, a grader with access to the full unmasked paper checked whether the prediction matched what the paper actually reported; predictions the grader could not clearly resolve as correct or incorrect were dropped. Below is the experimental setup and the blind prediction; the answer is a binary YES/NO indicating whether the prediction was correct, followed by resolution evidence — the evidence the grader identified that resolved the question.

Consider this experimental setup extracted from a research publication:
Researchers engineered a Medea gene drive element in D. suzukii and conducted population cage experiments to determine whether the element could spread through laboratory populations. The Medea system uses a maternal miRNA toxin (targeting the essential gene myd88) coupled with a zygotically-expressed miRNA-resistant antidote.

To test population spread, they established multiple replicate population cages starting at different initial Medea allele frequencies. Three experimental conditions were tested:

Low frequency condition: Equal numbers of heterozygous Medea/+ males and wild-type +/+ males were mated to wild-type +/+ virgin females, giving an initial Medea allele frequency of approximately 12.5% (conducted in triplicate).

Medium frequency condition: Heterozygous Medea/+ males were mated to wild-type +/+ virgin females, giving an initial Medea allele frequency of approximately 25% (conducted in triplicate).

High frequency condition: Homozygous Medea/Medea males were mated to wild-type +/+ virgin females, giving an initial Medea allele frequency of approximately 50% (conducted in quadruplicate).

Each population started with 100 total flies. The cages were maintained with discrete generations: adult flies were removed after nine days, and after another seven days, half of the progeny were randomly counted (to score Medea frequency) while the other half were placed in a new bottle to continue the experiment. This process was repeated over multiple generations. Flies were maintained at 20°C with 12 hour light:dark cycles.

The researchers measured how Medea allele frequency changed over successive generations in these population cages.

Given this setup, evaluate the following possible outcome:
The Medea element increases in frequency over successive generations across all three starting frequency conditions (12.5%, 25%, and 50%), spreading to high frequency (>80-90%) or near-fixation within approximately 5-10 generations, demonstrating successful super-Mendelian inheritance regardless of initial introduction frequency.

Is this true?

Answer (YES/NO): NO